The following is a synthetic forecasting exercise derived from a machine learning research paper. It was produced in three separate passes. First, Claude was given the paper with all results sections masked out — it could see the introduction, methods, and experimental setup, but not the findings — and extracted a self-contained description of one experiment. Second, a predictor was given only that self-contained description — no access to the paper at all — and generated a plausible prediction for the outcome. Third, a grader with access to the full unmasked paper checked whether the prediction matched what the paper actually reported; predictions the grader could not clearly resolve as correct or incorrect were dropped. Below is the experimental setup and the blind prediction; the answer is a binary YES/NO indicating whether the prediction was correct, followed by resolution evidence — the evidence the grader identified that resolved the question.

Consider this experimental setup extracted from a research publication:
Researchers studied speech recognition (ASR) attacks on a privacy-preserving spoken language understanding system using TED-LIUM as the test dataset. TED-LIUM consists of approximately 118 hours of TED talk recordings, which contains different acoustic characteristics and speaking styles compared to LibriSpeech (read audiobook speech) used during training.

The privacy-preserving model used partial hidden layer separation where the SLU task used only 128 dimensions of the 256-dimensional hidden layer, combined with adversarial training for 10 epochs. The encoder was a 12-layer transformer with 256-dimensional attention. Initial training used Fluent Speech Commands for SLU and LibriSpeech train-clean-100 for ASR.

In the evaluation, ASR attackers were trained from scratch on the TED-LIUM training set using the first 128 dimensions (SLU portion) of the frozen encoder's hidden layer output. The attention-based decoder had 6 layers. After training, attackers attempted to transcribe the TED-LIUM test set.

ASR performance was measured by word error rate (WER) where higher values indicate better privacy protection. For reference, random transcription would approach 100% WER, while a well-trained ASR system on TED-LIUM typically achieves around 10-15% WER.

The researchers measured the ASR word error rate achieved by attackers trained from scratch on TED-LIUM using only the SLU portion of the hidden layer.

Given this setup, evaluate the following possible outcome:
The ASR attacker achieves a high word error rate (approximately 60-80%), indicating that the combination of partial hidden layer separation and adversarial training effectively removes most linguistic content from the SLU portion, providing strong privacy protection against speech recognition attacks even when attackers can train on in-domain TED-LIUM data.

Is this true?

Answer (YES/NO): NO